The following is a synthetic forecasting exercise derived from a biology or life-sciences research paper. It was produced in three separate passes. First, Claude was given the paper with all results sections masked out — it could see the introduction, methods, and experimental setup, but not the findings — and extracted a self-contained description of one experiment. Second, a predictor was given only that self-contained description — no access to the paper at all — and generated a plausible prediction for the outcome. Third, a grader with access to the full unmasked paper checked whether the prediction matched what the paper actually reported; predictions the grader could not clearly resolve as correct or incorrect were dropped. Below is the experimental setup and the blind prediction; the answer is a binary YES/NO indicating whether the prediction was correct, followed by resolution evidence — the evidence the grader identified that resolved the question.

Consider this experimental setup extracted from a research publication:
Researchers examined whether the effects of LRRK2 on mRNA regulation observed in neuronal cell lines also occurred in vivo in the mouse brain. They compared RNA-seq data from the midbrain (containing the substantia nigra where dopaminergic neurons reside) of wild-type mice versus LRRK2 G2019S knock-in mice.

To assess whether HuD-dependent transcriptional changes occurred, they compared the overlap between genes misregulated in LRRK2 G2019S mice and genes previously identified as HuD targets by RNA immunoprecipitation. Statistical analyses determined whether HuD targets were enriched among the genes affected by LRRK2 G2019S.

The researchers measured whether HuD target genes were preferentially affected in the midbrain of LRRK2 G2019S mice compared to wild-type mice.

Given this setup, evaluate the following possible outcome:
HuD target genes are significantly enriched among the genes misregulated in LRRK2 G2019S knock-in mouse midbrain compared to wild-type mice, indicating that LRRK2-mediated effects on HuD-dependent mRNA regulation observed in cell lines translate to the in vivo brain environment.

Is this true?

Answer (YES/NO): NO